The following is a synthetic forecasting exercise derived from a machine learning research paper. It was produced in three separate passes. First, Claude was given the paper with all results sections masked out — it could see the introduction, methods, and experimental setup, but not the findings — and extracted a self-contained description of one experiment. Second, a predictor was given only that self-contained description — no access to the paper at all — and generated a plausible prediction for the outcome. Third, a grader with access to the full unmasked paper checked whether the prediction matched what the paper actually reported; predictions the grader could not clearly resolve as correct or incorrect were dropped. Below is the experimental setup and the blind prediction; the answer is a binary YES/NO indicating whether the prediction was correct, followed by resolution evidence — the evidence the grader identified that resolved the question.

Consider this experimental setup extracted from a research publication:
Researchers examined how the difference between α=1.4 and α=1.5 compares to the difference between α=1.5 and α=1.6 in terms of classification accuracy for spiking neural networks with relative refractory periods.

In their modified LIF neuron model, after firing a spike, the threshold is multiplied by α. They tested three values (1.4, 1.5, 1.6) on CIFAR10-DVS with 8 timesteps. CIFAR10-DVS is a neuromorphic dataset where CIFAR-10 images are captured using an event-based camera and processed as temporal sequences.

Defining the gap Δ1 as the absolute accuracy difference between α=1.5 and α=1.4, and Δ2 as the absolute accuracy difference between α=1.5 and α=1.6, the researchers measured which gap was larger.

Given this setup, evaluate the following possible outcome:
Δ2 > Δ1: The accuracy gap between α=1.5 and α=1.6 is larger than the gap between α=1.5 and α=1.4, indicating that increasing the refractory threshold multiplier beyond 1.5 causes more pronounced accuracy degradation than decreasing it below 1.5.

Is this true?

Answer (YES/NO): NO